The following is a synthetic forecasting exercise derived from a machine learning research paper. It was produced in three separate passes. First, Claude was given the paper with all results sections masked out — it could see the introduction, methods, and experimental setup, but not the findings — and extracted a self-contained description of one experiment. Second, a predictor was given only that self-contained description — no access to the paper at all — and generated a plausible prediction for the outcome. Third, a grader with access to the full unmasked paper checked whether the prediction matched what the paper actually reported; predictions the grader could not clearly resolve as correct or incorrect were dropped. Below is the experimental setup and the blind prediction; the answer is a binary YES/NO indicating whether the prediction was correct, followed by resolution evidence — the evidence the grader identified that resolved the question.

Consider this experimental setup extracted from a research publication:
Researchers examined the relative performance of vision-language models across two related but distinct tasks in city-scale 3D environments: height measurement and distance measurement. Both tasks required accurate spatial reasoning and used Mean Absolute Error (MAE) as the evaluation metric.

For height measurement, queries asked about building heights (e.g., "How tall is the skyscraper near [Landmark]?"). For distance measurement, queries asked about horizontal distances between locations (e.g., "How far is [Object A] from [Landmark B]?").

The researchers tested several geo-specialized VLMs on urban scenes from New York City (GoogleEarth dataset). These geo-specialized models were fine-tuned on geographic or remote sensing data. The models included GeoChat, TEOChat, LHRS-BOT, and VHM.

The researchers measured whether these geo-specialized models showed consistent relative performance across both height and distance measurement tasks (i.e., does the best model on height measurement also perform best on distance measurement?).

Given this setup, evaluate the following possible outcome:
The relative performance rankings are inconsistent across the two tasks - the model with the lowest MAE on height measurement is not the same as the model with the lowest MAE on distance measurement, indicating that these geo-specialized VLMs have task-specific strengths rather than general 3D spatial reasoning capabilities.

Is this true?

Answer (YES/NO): YES